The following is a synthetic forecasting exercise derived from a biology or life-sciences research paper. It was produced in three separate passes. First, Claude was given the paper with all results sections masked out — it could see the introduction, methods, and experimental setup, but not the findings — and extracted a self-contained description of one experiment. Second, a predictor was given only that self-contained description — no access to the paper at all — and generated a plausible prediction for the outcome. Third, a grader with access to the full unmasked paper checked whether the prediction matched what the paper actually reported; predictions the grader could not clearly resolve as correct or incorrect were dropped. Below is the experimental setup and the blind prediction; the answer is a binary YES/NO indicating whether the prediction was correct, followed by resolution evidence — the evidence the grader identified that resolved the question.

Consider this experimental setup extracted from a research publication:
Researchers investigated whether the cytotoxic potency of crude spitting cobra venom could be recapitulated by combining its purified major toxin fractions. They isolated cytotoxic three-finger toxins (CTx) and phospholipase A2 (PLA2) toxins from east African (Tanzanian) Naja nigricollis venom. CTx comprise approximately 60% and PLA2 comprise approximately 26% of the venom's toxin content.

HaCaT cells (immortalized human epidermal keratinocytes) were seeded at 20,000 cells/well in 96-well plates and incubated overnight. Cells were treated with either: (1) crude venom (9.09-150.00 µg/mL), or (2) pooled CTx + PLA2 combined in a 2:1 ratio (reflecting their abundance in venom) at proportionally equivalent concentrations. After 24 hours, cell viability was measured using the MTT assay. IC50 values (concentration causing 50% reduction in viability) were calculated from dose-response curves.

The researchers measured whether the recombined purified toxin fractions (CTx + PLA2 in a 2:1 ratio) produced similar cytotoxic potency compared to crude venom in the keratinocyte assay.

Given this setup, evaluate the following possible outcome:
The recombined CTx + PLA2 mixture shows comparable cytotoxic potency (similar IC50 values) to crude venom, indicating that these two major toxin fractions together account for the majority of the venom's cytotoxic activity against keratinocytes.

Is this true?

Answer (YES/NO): YES